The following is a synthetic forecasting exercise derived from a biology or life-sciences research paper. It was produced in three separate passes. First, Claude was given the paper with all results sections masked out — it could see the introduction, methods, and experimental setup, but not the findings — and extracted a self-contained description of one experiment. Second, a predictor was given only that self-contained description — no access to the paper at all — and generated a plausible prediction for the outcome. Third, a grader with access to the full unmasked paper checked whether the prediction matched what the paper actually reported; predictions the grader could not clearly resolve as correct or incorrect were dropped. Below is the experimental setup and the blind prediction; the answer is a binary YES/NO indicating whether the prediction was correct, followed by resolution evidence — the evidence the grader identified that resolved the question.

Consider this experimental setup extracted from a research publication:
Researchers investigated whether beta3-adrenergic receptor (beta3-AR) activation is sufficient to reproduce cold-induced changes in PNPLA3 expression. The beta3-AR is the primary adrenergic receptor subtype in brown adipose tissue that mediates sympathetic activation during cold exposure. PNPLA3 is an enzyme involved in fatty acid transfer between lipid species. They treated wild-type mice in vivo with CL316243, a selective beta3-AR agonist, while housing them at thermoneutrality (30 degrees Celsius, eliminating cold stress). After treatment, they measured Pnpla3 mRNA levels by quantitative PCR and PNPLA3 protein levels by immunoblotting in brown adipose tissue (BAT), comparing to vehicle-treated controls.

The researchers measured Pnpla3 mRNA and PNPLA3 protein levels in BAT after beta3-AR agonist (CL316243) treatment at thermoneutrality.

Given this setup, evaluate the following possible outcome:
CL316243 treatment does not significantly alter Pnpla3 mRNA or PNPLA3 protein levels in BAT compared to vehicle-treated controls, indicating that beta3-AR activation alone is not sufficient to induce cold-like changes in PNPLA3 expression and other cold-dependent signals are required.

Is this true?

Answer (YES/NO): NO